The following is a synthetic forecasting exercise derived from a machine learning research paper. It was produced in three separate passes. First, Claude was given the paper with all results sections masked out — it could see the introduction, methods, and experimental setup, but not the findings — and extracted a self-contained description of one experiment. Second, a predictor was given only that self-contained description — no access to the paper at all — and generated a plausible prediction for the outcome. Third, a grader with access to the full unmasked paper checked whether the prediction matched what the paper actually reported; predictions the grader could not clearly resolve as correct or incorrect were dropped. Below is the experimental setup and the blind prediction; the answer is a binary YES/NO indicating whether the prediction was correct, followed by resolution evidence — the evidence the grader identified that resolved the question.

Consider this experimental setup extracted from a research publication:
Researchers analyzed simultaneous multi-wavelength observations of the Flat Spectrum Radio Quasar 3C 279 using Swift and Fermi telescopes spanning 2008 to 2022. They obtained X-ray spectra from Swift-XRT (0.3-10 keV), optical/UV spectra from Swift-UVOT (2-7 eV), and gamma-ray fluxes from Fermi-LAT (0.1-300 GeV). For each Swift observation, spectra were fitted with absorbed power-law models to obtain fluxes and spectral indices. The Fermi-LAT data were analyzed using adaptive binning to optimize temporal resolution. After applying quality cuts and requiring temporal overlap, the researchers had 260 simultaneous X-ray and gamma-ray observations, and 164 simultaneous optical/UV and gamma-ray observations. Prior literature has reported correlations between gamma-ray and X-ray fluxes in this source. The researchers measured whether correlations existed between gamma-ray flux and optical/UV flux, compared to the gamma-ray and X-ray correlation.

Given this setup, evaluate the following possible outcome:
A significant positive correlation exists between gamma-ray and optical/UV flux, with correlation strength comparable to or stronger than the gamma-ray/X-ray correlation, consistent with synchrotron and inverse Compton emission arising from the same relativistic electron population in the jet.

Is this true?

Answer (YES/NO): NO